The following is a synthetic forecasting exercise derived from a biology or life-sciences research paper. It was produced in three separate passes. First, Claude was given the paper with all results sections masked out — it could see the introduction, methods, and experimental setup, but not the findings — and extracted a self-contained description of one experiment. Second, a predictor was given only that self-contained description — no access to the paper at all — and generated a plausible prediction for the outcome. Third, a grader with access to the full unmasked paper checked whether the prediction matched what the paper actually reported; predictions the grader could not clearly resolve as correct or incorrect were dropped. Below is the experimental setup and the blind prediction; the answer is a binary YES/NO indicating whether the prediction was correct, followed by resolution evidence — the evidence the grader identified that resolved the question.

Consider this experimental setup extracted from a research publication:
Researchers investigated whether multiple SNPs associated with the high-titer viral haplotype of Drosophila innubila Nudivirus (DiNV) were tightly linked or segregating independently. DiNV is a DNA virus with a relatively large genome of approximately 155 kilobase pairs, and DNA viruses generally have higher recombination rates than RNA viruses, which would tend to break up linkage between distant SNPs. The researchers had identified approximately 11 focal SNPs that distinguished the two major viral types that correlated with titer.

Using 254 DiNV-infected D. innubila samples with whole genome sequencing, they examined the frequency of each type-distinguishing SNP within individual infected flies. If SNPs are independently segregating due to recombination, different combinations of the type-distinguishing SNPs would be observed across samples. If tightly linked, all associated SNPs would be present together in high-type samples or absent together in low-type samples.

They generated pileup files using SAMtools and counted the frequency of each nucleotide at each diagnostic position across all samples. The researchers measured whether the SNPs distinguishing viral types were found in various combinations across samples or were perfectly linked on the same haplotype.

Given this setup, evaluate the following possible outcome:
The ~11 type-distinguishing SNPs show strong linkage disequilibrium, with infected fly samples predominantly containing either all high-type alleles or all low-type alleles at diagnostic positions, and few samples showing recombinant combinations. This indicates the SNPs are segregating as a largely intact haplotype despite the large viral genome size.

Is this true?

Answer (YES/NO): YES